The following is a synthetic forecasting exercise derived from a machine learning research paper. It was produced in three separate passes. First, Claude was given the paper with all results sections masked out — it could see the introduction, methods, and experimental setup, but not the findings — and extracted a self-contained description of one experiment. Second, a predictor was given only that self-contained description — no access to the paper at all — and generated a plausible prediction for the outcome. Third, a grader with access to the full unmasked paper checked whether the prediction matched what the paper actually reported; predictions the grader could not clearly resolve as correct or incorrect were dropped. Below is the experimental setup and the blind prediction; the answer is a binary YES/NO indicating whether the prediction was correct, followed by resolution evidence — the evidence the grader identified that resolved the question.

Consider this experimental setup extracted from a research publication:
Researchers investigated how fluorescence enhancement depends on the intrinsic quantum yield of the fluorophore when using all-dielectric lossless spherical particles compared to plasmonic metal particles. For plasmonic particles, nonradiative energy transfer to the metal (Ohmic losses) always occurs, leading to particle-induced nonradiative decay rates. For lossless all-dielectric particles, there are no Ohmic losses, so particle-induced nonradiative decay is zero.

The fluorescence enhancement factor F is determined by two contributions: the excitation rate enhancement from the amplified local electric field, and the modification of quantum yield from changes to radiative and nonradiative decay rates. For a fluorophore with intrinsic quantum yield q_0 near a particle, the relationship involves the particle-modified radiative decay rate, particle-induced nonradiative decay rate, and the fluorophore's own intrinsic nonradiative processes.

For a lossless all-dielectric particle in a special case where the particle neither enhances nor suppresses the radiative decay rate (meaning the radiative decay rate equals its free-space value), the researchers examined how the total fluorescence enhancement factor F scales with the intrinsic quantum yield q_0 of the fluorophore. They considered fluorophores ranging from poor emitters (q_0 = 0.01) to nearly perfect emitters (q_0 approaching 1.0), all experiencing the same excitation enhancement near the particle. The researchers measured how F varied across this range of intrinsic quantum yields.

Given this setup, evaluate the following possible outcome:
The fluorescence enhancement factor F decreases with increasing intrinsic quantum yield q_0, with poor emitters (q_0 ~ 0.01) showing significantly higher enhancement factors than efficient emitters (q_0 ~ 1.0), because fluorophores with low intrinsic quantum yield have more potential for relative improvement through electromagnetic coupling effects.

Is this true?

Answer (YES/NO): NO